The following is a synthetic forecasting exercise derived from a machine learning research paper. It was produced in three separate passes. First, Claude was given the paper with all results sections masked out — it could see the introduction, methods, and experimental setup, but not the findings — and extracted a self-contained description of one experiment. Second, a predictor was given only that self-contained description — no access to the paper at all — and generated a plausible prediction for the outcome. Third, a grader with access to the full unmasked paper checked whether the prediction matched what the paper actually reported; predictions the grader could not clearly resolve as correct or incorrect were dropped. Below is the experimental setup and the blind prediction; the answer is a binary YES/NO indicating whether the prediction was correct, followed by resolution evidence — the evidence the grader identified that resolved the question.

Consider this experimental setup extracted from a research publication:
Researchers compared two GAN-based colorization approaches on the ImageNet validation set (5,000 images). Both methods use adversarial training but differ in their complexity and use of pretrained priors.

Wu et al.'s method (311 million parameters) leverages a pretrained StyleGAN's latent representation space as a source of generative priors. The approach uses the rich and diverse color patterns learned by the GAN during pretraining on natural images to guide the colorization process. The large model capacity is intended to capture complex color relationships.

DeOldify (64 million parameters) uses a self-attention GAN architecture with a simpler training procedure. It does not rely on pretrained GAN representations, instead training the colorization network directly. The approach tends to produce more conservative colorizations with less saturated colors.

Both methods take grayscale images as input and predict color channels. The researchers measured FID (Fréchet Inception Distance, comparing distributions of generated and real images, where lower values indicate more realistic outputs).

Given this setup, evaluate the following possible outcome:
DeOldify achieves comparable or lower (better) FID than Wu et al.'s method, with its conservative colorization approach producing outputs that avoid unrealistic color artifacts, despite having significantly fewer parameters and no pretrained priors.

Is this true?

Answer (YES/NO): NO